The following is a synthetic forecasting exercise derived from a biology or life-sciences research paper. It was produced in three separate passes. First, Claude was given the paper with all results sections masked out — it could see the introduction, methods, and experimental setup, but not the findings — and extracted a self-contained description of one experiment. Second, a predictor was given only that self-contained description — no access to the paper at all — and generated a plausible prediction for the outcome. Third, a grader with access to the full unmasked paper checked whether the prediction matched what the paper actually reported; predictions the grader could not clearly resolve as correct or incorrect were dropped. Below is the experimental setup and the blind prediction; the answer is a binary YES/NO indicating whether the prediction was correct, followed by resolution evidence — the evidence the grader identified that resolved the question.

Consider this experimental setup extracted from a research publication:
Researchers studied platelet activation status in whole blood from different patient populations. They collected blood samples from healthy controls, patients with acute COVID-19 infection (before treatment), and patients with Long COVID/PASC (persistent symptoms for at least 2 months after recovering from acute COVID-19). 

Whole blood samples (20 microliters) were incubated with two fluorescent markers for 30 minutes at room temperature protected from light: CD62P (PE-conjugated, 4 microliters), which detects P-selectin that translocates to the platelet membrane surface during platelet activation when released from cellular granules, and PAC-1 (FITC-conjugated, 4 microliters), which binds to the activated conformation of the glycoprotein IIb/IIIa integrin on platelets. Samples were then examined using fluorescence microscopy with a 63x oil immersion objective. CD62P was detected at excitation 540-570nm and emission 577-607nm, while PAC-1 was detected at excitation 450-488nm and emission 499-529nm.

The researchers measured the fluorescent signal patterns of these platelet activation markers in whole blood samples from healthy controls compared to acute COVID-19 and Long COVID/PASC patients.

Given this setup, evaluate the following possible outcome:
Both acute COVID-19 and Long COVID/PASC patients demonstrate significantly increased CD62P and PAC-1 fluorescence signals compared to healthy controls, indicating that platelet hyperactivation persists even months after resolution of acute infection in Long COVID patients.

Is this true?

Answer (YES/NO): YES